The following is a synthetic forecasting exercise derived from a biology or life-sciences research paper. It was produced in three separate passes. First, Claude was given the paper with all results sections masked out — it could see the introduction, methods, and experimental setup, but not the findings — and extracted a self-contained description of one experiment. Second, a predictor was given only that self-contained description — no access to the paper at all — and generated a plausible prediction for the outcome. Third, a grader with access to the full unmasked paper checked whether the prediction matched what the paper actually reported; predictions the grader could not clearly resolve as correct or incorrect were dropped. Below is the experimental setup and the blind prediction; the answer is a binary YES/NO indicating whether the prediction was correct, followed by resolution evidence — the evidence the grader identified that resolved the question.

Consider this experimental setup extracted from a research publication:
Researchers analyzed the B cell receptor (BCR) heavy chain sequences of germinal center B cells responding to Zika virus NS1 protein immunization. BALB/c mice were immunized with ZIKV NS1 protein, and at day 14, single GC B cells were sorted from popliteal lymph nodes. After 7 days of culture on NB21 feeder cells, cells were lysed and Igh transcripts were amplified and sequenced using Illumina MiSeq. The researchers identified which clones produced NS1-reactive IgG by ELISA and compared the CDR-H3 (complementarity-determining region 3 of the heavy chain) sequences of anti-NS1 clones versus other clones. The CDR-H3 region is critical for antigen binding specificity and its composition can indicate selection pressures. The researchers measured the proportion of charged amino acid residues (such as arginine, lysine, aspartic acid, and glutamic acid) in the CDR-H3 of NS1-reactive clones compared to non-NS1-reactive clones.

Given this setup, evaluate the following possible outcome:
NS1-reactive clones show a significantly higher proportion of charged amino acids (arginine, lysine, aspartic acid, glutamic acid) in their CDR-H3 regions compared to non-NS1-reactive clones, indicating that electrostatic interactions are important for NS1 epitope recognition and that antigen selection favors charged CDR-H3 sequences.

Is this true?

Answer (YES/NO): NO